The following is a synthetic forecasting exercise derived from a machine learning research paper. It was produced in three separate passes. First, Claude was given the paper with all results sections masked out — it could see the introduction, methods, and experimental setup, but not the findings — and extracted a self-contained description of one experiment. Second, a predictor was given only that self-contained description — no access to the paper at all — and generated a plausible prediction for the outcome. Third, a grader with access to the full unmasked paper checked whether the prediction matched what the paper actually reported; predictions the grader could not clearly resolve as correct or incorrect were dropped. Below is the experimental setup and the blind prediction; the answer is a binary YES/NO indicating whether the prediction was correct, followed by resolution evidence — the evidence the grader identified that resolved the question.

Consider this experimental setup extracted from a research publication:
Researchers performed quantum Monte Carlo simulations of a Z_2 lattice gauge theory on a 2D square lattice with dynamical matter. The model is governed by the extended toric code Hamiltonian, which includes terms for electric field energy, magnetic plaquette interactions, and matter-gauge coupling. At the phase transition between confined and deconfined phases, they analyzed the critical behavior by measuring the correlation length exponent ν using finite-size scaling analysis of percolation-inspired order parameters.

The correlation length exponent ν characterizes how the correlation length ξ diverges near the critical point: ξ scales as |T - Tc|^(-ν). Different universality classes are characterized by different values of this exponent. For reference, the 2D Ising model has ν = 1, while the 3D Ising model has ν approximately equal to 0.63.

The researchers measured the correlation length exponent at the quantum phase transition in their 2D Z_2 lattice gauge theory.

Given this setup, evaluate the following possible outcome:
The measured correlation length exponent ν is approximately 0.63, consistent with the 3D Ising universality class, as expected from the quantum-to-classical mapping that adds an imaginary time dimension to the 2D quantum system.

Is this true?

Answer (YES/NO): YES